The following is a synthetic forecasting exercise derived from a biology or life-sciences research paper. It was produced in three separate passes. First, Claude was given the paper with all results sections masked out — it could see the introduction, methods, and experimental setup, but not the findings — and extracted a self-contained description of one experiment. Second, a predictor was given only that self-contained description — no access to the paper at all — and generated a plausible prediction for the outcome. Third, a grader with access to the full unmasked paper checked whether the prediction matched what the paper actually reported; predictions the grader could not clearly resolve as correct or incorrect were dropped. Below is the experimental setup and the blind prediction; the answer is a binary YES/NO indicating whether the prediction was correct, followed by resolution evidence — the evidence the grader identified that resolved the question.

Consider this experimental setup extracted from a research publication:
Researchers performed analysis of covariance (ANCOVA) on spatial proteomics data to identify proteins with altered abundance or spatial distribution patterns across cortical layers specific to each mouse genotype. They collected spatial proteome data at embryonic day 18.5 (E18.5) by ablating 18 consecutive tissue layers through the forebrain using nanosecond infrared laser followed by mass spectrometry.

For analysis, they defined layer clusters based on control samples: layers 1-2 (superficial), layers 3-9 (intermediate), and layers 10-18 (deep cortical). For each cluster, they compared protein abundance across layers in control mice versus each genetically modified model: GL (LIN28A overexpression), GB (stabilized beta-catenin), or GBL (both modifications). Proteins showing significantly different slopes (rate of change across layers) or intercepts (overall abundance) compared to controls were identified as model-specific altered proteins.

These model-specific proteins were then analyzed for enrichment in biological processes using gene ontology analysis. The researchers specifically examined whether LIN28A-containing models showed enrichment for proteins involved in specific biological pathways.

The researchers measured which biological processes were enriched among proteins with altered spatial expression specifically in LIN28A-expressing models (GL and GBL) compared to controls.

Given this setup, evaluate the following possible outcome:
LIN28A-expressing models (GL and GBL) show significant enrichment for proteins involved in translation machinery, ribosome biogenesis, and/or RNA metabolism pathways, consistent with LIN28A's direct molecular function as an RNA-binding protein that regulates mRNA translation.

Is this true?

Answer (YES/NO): YES